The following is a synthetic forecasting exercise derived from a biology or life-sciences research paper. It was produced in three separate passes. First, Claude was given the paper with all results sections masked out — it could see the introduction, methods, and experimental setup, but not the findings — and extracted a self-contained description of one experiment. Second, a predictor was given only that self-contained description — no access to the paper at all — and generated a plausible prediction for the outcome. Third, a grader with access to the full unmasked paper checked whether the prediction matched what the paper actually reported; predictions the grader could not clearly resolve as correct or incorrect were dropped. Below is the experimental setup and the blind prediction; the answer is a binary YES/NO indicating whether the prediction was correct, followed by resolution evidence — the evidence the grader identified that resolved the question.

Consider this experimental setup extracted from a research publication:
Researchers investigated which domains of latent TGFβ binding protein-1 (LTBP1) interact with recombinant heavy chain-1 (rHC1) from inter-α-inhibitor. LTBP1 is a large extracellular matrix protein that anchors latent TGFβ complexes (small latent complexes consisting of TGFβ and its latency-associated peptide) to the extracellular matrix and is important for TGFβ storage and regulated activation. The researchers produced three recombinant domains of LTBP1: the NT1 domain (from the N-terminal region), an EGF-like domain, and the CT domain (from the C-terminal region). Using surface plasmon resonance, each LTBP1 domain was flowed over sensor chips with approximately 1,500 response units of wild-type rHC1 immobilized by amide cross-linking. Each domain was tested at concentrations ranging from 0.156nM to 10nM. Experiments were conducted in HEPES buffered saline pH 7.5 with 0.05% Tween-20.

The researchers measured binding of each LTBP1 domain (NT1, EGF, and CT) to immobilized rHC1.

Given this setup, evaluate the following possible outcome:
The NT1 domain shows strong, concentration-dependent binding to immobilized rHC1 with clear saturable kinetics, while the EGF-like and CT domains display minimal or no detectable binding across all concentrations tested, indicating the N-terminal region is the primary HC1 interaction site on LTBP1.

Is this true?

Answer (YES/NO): YES